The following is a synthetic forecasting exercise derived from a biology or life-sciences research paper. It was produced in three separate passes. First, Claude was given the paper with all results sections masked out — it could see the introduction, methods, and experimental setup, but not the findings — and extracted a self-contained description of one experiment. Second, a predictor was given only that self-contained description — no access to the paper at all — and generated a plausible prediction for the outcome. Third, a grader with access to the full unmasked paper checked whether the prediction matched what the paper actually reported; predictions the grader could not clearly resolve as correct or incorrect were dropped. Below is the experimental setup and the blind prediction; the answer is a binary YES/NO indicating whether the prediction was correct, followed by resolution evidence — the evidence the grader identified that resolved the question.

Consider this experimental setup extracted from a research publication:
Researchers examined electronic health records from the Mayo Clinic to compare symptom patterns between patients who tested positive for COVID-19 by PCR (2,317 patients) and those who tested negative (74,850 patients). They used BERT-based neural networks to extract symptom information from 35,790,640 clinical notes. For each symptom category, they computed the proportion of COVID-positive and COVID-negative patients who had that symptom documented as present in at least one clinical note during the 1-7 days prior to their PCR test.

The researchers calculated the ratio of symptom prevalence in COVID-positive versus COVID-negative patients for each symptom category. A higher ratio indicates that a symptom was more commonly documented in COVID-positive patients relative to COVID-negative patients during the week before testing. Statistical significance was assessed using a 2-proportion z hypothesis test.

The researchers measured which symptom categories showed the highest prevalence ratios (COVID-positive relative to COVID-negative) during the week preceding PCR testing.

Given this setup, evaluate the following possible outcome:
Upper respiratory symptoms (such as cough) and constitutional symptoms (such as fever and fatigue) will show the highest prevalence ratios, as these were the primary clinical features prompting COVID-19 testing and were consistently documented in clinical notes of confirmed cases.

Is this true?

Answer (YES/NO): NO